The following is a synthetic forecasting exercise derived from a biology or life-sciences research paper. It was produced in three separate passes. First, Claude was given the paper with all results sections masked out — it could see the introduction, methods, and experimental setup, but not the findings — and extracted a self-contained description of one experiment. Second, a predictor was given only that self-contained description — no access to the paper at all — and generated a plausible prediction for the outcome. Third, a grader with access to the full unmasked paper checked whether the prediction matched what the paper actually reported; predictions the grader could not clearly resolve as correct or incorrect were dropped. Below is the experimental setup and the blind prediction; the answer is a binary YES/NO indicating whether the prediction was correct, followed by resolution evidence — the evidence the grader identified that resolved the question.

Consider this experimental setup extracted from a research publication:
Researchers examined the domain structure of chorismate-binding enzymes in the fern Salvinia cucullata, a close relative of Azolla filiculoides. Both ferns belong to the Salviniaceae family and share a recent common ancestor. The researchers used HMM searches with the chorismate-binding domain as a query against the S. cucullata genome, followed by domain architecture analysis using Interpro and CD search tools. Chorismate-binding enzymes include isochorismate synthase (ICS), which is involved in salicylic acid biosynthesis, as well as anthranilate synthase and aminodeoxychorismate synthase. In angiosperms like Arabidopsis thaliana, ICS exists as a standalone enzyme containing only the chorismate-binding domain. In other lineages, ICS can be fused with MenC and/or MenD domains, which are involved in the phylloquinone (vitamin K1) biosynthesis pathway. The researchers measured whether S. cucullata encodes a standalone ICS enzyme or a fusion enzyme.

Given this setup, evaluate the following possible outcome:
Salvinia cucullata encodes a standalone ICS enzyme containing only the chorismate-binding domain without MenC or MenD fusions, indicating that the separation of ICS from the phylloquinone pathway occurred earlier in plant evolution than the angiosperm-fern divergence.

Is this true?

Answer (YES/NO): NO